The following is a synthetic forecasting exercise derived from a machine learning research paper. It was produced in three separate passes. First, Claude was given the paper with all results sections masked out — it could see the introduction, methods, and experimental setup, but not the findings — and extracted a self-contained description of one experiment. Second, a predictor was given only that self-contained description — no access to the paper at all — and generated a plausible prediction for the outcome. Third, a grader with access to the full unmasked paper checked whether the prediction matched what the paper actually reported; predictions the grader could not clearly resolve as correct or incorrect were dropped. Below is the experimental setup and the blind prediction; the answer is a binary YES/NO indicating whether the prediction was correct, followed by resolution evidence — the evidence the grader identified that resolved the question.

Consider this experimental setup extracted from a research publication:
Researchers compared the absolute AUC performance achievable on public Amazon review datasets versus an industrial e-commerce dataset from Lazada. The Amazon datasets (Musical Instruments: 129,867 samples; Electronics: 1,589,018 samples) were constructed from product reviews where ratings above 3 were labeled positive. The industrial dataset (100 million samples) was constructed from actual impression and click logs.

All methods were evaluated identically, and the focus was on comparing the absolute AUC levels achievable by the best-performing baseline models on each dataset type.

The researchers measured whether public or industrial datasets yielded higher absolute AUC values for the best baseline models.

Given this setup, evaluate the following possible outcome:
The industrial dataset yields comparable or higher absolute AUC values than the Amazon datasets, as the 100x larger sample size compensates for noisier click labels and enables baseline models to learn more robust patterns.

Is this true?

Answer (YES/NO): NO